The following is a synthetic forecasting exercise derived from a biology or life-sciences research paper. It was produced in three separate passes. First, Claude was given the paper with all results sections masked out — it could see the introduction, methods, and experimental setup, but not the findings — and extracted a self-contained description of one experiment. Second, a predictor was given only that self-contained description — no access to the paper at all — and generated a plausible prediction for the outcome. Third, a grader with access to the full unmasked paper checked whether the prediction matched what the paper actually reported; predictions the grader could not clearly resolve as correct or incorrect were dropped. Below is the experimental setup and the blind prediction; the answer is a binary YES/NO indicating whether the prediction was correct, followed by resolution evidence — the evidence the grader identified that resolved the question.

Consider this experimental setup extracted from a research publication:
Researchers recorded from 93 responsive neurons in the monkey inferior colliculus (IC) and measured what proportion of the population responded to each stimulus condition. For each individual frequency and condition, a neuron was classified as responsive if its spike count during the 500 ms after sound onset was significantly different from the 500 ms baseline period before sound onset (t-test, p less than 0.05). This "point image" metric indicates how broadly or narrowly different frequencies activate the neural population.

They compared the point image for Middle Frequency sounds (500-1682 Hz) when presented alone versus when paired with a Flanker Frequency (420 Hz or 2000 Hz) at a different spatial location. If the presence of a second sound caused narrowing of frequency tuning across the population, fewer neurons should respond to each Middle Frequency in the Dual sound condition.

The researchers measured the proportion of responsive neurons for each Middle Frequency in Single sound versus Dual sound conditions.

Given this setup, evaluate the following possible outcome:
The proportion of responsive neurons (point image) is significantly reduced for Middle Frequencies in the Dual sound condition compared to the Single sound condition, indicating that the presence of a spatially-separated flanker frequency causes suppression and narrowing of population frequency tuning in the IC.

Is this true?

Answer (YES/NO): NO